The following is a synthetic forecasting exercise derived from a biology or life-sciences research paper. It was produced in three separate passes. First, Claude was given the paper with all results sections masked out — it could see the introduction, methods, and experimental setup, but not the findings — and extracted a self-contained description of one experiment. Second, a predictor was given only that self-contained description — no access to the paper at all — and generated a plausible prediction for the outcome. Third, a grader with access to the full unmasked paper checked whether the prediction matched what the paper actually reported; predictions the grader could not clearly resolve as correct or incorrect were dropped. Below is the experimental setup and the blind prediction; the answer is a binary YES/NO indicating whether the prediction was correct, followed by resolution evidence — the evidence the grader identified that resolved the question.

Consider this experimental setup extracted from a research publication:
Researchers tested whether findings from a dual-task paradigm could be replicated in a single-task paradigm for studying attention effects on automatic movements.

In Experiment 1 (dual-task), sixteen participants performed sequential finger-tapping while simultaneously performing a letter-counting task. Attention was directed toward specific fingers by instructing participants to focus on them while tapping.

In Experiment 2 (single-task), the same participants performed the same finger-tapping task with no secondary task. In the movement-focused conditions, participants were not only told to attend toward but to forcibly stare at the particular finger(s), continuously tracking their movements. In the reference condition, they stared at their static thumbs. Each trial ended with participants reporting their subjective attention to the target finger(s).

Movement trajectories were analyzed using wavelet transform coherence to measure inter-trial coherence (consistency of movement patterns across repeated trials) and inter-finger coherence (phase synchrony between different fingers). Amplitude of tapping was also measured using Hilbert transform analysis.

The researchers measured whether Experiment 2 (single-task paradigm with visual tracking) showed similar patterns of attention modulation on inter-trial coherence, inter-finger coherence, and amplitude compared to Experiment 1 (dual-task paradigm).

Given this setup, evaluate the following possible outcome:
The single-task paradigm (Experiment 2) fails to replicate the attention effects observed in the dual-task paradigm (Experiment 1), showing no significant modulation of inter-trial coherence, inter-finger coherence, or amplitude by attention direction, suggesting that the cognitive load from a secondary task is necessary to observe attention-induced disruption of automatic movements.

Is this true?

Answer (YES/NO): NO